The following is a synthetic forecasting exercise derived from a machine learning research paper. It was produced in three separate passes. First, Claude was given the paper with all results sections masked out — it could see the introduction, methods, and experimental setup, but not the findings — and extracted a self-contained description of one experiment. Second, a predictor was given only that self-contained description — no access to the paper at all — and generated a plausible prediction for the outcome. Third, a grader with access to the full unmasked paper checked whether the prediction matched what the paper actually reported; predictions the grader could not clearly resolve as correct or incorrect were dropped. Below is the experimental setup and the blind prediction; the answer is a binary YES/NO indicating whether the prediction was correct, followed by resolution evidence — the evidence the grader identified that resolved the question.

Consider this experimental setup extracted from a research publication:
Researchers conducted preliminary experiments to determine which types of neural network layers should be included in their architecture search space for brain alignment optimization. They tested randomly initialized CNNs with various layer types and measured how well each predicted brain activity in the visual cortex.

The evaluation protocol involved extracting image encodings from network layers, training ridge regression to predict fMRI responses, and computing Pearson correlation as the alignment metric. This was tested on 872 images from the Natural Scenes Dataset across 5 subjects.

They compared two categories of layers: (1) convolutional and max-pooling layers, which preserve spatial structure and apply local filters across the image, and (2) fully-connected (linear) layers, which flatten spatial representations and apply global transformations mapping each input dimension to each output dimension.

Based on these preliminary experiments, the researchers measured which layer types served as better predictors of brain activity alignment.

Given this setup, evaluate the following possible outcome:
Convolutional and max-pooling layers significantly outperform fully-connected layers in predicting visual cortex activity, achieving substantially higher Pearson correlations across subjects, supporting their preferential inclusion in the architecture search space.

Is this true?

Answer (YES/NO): YES